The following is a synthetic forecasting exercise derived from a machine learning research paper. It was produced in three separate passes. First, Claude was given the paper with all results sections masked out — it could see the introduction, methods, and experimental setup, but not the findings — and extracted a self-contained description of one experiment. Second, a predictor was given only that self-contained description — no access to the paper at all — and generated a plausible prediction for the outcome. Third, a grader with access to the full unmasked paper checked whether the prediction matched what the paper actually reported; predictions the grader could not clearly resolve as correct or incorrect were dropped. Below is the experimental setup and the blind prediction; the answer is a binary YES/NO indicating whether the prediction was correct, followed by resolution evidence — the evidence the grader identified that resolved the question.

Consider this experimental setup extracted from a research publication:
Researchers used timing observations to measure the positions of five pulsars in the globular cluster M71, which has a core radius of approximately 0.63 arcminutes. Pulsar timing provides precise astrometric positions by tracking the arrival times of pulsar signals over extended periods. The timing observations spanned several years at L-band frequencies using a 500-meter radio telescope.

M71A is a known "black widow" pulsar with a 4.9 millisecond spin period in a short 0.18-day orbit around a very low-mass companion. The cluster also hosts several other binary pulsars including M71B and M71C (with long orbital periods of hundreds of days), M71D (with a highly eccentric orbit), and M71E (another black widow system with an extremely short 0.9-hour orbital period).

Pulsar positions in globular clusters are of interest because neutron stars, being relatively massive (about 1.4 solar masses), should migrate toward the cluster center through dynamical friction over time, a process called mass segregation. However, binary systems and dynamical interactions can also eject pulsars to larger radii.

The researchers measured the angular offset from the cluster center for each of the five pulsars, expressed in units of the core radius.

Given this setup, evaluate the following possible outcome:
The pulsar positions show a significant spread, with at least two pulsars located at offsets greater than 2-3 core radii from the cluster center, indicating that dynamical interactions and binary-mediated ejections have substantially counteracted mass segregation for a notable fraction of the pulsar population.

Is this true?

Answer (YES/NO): YES